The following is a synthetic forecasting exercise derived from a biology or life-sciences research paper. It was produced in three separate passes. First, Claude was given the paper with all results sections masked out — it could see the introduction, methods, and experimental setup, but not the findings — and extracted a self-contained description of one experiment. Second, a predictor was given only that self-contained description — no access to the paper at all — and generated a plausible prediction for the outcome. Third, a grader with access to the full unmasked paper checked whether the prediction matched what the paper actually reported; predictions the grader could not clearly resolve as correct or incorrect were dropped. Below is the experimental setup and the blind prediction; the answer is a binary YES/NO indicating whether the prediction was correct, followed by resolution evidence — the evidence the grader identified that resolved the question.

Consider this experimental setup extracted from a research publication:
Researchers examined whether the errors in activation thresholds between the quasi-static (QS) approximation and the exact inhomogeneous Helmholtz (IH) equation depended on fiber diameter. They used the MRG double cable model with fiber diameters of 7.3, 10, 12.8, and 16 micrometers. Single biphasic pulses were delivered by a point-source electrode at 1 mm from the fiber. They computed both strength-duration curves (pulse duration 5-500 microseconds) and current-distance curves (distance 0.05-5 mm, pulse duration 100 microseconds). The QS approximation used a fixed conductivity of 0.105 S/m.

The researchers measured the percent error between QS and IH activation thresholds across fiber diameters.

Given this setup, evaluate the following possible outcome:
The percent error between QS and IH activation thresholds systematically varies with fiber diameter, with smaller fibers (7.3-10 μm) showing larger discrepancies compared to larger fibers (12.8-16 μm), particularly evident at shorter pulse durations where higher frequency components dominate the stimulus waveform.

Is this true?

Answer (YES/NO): NO